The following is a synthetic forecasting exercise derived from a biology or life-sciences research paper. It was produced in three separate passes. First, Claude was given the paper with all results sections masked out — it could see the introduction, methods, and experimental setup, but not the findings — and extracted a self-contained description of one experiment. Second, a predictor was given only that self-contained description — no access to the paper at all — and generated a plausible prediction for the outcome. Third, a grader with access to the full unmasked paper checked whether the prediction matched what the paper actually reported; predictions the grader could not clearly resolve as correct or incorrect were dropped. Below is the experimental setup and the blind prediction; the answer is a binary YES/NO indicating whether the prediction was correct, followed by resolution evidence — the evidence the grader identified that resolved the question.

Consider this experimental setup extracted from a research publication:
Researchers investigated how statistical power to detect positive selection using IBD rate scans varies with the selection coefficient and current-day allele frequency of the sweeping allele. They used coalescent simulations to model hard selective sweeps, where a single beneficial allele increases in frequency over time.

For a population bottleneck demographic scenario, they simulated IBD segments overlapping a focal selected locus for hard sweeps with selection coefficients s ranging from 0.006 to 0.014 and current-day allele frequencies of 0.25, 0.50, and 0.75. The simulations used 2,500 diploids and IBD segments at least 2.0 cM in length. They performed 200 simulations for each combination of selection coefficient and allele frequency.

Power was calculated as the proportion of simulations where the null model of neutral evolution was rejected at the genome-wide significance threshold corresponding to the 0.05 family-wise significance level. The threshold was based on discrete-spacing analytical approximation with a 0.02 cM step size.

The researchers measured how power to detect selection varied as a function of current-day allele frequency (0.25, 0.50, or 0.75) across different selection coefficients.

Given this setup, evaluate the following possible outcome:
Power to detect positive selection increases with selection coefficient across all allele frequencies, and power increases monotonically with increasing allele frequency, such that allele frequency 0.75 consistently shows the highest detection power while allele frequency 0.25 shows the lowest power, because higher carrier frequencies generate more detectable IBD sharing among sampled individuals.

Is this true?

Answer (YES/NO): NO